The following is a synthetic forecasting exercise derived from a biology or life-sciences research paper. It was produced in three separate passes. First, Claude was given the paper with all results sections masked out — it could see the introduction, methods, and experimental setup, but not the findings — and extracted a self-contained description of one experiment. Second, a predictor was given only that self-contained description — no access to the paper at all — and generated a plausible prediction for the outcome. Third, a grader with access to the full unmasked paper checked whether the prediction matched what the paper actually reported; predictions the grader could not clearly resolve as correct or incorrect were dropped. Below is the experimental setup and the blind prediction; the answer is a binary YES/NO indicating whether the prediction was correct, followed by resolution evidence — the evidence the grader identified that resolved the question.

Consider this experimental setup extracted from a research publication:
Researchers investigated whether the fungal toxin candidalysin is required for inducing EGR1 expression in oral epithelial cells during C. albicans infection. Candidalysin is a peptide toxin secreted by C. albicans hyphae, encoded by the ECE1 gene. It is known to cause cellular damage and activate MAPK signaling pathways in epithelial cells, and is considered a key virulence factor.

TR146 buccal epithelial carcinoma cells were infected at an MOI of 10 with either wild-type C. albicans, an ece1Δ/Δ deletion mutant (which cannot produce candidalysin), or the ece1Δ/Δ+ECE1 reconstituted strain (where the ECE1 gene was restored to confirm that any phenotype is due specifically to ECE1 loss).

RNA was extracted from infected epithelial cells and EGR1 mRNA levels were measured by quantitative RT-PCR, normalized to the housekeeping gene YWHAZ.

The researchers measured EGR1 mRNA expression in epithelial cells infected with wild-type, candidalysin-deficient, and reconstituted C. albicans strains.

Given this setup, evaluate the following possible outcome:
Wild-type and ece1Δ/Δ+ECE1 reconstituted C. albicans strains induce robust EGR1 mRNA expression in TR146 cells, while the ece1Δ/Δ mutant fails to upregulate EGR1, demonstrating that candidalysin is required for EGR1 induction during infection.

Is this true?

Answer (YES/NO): NO